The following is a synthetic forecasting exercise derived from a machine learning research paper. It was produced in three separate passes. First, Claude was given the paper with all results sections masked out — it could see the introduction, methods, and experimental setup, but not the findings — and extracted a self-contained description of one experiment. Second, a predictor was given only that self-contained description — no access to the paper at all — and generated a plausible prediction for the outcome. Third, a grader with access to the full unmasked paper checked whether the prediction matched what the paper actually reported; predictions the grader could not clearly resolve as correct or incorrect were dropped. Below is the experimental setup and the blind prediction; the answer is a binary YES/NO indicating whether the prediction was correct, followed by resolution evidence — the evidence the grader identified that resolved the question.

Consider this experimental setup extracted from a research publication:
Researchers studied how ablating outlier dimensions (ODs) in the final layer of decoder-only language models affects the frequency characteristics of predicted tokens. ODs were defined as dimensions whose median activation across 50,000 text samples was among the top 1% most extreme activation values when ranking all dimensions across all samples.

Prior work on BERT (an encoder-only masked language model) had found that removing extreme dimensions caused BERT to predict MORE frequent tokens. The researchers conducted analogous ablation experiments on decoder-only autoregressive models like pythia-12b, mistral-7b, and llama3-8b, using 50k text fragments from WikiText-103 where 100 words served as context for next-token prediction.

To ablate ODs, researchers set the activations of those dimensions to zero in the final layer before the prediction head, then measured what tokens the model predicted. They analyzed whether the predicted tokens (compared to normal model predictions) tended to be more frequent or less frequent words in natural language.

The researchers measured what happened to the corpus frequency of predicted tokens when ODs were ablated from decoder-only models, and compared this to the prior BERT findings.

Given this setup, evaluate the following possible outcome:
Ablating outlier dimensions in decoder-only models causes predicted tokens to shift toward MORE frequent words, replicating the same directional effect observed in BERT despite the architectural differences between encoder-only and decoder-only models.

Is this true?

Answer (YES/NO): NO